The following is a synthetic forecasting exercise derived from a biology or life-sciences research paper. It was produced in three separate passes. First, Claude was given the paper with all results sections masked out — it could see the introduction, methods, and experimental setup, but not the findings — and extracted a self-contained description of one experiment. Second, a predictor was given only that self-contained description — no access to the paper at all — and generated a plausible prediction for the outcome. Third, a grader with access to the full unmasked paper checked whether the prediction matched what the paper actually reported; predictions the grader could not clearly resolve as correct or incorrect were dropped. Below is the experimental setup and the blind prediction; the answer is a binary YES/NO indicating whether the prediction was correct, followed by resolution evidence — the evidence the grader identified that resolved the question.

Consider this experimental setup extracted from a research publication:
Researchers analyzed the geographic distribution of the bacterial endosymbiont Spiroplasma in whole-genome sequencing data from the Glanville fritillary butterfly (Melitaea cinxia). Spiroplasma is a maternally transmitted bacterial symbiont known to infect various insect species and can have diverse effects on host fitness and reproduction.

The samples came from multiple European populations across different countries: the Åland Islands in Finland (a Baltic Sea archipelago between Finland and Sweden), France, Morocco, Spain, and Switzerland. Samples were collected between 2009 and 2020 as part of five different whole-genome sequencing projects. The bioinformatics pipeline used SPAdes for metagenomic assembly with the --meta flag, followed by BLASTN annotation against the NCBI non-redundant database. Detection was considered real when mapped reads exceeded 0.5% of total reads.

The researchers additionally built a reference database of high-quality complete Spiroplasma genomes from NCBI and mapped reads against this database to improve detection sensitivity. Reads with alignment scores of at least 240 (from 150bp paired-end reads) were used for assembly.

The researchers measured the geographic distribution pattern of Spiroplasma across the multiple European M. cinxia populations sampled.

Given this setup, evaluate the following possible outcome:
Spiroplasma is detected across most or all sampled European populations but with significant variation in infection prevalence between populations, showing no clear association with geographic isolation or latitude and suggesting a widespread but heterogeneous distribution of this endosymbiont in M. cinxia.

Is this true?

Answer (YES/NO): NO